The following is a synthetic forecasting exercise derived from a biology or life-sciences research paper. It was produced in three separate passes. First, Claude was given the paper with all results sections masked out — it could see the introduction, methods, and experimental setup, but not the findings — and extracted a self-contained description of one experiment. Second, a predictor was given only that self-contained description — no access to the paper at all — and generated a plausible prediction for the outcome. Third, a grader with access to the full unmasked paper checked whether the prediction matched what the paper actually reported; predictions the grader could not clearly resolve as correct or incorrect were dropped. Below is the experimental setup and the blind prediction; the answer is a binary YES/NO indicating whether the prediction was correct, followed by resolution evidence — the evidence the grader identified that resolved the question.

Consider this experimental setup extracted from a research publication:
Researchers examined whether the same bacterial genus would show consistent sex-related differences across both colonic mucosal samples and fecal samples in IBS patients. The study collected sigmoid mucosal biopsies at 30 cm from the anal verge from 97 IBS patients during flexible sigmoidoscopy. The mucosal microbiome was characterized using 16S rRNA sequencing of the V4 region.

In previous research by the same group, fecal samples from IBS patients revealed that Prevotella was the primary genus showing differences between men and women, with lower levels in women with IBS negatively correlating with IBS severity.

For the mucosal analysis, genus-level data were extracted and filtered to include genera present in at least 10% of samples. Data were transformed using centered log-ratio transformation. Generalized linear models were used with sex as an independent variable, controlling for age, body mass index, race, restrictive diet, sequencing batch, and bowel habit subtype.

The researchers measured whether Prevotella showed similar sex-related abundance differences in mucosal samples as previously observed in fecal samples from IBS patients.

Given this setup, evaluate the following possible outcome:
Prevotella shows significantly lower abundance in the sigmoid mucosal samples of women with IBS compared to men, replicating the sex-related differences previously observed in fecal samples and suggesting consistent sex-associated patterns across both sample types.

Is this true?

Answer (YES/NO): NO